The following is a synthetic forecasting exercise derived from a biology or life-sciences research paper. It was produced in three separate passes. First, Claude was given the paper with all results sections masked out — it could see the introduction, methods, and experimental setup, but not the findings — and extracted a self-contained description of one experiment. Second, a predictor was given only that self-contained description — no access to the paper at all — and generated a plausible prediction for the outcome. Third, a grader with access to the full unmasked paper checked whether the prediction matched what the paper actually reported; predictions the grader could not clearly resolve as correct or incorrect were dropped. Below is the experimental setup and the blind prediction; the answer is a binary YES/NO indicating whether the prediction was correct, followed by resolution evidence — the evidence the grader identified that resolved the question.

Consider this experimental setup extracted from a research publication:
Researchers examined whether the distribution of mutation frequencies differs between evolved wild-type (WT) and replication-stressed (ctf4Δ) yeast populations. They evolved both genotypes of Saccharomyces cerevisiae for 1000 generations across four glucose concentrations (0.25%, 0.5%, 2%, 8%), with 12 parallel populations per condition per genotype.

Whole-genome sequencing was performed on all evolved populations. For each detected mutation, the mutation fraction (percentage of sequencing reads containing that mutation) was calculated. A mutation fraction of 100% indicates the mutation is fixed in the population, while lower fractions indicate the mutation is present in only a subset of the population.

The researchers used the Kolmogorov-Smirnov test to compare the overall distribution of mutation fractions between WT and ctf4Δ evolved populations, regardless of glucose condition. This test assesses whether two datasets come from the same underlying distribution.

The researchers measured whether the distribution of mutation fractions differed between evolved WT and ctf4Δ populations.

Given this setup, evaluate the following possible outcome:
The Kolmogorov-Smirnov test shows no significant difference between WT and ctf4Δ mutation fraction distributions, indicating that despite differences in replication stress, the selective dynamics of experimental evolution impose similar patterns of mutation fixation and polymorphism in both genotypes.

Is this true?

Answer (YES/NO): NO